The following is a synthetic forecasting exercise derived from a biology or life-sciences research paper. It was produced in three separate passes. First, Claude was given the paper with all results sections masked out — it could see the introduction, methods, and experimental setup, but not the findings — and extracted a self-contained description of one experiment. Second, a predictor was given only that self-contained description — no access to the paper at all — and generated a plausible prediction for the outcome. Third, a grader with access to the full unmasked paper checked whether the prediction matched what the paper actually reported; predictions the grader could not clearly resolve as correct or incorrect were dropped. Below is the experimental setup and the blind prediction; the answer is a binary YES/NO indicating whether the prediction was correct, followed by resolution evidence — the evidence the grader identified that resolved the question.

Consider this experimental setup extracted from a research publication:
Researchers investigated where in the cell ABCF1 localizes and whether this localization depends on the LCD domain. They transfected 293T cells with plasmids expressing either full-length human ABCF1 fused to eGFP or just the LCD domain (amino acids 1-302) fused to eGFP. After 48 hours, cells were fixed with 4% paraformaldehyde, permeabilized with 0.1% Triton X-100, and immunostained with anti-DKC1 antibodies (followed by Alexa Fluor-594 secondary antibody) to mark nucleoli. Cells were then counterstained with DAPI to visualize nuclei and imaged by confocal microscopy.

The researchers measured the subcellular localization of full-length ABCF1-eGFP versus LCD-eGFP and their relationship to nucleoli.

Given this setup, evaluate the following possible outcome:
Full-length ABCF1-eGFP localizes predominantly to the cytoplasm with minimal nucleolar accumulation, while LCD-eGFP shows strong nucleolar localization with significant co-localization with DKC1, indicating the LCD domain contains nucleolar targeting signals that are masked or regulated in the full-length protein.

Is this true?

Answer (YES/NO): NO